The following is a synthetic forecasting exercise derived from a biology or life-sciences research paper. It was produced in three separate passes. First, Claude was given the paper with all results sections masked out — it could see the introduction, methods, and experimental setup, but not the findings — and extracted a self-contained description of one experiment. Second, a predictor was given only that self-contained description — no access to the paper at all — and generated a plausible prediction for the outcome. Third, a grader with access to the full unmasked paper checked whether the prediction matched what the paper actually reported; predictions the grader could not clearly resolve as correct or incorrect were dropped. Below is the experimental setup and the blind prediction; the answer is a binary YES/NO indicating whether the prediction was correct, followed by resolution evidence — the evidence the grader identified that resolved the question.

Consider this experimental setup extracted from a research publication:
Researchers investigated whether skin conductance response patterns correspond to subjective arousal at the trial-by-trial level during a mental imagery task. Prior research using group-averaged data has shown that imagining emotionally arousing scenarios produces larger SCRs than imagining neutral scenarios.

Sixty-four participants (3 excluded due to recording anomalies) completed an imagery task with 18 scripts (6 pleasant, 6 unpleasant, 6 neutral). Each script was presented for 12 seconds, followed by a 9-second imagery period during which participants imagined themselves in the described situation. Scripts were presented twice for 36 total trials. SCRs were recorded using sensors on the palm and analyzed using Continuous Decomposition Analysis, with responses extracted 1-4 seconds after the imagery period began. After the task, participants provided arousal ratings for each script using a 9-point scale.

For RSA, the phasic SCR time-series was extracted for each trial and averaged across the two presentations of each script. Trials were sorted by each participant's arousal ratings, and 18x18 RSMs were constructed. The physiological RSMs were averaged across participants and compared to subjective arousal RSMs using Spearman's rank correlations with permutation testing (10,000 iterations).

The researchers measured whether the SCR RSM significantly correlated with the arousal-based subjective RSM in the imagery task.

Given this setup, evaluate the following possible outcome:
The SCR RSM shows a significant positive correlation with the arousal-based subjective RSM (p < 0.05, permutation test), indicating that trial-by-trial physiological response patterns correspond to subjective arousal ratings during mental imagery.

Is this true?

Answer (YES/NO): NO